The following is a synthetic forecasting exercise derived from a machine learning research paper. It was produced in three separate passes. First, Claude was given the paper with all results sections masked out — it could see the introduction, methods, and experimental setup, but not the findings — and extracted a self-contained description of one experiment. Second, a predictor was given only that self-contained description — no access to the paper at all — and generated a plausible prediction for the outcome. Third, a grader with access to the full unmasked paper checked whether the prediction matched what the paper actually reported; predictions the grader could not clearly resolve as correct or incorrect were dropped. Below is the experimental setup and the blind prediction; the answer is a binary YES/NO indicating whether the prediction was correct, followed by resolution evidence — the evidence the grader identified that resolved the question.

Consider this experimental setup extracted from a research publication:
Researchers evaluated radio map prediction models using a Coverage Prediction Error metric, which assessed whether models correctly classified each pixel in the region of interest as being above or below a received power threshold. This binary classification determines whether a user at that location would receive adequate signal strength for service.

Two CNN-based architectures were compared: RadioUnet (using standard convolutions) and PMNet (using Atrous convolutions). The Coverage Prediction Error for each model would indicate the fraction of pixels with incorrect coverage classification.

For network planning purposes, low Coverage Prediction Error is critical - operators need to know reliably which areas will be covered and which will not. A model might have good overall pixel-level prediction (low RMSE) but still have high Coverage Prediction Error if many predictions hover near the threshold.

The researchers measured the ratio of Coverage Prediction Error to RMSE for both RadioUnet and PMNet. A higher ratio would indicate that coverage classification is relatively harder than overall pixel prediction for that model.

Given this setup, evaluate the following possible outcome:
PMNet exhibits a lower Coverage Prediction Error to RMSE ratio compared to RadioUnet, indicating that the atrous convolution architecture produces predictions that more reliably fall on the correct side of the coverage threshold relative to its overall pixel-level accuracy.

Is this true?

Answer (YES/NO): NO